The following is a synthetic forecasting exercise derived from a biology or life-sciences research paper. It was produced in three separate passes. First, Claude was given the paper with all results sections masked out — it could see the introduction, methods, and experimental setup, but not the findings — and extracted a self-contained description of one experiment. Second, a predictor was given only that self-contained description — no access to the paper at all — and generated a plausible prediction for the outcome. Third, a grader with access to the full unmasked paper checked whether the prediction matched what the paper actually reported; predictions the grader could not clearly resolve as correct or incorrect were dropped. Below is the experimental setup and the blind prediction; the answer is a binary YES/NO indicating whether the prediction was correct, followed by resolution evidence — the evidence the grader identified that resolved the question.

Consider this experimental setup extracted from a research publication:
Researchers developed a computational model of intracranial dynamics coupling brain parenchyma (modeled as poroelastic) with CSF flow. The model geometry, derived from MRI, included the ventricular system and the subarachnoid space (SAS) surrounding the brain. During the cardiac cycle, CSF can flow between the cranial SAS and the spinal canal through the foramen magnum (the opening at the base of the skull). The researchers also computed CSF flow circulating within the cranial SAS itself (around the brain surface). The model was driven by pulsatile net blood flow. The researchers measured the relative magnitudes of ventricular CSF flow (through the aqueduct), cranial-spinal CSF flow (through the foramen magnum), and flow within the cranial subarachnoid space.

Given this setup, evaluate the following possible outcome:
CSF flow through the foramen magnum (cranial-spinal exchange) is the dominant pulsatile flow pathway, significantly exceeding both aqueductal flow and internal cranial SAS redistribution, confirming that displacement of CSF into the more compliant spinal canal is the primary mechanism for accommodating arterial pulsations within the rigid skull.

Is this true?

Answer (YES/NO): YES